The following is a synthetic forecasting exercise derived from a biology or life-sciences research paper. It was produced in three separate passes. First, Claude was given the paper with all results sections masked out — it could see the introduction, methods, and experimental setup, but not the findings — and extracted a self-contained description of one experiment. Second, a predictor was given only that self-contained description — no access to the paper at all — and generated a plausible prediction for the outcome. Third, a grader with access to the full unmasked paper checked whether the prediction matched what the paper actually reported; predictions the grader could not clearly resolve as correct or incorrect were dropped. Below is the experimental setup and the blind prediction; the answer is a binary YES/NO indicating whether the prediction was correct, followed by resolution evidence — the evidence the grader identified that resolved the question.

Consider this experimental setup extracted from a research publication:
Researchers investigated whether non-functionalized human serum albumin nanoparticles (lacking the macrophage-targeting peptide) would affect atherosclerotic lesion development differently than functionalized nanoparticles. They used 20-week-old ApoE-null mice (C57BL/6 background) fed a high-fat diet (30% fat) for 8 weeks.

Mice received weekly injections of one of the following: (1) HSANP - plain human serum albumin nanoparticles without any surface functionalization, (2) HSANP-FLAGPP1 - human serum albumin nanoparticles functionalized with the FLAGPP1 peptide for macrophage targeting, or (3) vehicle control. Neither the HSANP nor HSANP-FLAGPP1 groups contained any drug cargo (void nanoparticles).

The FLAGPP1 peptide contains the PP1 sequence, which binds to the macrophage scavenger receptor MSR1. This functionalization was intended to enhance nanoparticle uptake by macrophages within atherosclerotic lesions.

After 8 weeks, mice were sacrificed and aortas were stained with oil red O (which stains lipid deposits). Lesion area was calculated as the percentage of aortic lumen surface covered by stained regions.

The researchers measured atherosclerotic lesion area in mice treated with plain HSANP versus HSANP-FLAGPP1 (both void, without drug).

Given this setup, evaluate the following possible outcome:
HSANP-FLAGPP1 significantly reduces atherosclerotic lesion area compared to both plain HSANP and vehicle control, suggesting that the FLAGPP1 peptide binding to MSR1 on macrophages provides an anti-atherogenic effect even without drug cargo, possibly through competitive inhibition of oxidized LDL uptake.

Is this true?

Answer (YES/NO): NO